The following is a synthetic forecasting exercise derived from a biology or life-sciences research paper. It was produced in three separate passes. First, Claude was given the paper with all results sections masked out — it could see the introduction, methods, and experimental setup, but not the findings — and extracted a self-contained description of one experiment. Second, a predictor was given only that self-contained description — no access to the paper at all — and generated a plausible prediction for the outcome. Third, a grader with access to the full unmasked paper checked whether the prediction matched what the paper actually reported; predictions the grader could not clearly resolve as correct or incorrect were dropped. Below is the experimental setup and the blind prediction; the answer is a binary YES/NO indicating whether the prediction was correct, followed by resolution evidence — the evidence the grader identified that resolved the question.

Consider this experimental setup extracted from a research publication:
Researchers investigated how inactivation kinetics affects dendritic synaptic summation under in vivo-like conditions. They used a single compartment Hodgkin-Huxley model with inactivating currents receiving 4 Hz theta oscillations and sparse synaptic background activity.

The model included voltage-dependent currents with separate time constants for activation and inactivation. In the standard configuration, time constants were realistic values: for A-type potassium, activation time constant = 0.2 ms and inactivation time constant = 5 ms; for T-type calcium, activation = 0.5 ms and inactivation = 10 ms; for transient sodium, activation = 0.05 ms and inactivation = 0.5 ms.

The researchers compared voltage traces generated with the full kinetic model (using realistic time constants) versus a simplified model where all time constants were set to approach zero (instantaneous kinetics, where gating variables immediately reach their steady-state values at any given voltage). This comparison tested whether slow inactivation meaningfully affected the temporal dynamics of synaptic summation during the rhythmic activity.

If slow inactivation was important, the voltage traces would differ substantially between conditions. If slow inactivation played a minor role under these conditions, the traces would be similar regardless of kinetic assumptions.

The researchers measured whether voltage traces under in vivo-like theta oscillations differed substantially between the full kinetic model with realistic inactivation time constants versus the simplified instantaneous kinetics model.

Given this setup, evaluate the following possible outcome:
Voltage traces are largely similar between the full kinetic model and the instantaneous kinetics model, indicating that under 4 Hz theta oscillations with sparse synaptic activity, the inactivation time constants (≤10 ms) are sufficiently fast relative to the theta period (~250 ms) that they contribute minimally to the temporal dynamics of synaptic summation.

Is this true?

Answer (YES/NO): YES